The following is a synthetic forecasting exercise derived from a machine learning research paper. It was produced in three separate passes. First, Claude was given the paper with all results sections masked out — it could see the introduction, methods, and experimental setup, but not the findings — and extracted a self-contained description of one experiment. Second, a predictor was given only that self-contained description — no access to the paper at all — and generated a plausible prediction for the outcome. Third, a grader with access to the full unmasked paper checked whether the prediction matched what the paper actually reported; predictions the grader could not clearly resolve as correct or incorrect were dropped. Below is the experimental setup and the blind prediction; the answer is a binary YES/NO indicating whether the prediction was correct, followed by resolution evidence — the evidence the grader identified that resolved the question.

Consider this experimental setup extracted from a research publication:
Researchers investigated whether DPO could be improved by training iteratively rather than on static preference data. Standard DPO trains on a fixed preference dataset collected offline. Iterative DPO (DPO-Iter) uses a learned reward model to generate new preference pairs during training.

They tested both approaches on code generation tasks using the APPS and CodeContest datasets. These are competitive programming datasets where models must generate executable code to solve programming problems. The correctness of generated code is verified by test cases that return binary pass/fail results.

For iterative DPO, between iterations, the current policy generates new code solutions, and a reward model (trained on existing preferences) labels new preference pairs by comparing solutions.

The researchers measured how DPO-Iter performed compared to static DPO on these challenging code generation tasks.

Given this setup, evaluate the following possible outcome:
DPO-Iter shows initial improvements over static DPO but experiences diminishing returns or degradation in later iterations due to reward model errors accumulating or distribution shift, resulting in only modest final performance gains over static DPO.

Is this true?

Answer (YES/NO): NO